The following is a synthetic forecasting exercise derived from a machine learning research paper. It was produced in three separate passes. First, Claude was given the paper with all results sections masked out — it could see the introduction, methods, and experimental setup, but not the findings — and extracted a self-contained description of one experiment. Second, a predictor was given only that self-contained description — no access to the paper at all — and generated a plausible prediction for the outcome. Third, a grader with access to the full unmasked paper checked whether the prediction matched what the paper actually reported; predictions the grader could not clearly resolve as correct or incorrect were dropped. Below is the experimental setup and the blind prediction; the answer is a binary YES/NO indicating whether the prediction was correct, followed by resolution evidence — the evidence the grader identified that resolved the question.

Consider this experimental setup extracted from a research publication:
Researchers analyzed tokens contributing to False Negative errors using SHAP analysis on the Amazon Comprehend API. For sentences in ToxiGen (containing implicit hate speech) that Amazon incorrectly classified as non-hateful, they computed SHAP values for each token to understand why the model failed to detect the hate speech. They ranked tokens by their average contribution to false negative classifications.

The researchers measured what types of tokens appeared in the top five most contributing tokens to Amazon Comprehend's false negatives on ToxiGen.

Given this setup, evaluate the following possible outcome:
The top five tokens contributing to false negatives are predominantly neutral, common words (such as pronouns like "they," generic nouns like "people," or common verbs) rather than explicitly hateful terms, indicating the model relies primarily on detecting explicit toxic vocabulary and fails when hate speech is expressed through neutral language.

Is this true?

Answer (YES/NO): NO